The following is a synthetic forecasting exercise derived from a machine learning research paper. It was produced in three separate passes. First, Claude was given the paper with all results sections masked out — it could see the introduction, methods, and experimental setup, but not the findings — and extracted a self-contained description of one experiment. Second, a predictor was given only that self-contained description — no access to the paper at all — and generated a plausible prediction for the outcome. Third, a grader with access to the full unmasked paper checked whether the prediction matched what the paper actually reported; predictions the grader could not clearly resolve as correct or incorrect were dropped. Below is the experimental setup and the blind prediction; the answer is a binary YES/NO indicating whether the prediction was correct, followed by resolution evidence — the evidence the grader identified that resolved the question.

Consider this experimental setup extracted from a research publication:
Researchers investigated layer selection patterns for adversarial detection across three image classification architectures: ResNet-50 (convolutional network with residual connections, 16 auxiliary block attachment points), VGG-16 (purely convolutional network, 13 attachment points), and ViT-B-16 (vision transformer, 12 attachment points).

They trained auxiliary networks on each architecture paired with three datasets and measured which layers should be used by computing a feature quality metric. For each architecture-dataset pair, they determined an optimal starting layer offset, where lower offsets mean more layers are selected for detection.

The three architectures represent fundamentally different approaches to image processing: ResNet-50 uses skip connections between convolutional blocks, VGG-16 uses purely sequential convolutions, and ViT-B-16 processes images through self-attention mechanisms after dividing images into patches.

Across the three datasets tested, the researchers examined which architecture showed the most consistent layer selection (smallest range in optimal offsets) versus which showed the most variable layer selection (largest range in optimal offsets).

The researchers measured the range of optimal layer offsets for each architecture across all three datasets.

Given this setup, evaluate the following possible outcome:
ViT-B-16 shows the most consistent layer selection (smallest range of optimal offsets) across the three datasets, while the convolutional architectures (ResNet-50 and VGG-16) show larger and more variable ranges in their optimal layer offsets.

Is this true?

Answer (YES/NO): NO